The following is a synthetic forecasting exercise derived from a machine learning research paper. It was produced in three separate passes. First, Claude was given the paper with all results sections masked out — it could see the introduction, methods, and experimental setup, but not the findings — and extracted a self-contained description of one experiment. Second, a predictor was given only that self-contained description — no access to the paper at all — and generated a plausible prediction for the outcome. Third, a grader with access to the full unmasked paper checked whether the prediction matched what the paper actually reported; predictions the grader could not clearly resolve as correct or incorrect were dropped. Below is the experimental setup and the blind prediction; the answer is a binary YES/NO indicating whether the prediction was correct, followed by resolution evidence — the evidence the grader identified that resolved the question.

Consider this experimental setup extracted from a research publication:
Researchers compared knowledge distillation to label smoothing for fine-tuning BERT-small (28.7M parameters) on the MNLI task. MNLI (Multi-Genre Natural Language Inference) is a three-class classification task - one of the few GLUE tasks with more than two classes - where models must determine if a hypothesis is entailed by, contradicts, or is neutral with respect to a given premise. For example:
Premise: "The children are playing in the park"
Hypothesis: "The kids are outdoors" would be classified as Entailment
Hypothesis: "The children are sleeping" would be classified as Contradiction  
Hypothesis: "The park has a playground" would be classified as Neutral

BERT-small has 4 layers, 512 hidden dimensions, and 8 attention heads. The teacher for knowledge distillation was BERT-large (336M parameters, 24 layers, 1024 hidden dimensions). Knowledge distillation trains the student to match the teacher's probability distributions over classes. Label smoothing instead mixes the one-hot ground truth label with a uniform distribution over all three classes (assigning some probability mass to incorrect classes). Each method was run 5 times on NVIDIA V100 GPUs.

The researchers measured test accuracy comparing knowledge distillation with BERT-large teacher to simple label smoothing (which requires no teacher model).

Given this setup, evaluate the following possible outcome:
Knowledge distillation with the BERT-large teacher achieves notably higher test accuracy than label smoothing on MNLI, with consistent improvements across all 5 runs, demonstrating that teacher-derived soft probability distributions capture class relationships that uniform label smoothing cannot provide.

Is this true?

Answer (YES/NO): NO